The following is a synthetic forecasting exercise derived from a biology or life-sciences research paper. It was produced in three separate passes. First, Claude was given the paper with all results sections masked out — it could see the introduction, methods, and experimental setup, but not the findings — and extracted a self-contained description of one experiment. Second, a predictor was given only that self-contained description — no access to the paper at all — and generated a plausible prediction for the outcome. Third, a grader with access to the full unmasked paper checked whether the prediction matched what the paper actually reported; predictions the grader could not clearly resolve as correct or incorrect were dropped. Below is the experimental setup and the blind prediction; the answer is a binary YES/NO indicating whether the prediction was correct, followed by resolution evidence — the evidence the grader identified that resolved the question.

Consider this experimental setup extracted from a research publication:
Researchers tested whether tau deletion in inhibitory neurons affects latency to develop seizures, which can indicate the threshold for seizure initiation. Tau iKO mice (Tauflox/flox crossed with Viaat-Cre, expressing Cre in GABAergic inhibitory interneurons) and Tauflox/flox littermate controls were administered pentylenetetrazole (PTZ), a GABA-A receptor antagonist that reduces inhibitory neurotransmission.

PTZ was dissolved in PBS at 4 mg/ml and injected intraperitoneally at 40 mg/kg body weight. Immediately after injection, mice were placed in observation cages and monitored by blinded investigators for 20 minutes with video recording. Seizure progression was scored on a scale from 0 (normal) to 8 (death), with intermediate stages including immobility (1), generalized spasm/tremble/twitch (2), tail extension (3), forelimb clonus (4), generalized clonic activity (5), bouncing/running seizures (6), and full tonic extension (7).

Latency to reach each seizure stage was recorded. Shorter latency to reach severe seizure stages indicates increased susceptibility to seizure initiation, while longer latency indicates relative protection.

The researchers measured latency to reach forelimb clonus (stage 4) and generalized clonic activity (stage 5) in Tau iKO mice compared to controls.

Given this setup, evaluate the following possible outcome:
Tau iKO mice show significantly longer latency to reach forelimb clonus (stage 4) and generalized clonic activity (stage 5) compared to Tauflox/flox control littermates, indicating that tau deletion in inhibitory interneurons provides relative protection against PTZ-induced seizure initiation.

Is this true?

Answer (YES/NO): NO